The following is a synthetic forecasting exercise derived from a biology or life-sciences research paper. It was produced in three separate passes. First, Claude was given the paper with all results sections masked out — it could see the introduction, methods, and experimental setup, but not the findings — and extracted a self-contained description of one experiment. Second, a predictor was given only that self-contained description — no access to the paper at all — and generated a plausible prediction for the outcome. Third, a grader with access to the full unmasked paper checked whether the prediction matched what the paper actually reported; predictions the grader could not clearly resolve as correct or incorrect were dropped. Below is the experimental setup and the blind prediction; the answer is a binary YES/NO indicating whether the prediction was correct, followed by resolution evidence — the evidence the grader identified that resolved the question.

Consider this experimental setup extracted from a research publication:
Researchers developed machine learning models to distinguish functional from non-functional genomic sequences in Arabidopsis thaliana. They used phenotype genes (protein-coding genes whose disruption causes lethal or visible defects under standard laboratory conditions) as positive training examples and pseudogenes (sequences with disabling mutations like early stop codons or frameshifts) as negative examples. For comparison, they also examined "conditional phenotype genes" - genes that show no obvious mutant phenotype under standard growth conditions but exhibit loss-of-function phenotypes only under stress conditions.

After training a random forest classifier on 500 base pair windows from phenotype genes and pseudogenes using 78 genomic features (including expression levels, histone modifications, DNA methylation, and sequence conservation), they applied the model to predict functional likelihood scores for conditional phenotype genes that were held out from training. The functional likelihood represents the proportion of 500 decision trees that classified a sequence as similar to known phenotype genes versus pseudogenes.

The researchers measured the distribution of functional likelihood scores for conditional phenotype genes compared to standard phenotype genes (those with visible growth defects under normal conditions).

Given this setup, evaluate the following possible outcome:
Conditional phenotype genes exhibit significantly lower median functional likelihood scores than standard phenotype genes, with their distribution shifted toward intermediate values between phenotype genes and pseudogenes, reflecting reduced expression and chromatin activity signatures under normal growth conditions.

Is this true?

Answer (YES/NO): NO